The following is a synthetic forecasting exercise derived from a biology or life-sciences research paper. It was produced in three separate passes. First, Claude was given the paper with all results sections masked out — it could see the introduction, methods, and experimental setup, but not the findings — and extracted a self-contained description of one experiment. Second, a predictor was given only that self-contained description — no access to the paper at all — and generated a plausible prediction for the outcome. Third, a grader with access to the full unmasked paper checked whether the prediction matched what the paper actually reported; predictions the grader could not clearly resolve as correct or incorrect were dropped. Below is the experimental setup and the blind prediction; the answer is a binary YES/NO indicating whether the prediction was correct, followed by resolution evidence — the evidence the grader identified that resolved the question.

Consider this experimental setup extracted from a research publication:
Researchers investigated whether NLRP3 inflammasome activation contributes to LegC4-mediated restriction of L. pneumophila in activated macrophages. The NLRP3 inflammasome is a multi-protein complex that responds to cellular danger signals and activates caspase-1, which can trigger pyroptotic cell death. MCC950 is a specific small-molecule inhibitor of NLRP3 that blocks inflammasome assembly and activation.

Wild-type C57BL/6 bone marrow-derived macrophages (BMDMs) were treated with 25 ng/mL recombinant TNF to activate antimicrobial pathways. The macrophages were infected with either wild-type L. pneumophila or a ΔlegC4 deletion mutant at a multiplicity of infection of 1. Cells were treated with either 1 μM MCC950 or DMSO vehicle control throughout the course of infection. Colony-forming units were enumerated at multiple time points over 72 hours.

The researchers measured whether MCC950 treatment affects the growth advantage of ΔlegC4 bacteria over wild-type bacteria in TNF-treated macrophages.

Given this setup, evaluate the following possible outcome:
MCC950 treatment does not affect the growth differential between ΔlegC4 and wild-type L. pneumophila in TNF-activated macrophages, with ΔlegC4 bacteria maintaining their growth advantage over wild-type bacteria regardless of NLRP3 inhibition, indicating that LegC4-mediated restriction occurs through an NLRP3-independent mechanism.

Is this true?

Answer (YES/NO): YES